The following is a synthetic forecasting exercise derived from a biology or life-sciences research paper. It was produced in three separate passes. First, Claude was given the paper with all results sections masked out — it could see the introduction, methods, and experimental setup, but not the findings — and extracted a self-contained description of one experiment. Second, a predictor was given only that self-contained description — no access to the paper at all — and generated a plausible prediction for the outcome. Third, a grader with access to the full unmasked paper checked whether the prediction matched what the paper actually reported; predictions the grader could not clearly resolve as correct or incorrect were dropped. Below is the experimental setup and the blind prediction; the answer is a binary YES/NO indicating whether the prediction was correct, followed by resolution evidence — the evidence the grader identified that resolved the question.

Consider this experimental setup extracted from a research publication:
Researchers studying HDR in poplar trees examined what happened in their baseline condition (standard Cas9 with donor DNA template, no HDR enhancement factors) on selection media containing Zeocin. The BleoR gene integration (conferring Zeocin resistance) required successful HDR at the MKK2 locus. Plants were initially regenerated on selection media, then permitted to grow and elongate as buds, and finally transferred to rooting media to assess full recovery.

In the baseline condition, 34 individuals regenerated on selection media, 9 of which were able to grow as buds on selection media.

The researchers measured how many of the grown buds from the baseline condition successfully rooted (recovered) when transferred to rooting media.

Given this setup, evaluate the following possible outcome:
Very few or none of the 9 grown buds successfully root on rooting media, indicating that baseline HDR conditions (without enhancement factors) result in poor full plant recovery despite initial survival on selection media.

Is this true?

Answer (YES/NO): YES